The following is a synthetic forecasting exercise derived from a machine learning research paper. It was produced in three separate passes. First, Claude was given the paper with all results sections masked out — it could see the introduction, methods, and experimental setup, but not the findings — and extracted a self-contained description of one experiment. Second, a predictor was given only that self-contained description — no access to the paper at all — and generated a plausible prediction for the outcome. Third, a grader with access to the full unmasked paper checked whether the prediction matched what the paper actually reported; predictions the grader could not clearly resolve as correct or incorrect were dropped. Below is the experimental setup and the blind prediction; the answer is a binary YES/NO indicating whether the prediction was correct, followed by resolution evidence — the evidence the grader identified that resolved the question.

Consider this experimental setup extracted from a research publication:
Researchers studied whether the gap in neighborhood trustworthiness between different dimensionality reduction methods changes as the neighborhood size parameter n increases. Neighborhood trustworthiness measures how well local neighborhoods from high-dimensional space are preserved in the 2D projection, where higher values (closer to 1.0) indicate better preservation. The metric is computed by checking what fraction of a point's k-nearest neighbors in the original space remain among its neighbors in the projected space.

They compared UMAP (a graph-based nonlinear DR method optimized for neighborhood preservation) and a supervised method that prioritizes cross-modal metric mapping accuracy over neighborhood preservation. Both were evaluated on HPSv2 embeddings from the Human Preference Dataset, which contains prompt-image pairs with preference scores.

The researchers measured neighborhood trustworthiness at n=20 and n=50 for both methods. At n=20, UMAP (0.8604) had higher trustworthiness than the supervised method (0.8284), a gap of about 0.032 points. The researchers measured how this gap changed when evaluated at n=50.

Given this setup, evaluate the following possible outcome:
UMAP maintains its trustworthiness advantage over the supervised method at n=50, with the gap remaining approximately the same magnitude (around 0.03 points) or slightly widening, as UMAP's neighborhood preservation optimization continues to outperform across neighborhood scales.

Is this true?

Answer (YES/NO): NO